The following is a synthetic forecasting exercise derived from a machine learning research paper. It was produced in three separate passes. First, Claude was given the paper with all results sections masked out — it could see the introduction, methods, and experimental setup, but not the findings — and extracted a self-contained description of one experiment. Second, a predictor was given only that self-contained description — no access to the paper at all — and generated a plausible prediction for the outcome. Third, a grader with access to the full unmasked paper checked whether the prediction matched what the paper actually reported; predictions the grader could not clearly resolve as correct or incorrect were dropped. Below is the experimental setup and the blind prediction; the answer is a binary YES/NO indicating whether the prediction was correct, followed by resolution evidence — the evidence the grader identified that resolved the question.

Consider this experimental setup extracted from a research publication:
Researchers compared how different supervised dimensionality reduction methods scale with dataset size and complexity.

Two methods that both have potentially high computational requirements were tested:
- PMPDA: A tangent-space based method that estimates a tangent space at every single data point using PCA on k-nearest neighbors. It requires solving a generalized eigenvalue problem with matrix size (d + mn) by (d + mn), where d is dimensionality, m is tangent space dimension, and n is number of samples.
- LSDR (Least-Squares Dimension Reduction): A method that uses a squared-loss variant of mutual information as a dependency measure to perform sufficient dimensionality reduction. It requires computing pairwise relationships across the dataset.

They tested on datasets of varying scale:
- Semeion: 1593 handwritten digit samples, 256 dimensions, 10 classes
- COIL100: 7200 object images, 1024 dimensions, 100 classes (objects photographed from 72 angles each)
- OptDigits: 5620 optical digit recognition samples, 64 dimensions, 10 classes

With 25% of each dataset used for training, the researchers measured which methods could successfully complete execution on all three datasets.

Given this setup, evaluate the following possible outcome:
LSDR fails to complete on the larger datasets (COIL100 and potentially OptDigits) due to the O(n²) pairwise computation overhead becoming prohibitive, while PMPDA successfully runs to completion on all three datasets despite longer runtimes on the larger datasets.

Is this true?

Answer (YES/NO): NO